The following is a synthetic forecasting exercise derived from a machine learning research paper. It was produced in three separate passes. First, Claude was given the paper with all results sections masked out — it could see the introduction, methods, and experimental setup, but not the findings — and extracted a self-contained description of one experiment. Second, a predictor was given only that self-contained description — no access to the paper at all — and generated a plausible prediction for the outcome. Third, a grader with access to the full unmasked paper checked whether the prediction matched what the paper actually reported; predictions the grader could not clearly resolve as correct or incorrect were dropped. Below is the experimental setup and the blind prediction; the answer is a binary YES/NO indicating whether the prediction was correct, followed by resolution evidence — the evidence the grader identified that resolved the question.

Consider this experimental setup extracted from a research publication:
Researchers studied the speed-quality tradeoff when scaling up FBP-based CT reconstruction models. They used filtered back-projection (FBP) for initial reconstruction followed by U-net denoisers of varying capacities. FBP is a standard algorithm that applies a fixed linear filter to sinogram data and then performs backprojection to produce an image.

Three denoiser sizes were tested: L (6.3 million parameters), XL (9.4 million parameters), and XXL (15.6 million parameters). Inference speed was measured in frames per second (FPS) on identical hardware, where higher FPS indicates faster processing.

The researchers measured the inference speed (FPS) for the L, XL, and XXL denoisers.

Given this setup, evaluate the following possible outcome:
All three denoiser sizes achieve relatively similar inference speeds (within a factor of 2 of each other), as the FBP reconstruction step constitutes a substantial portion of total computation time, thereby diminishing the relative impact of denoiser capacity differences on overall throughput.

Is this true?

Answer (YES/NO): YES